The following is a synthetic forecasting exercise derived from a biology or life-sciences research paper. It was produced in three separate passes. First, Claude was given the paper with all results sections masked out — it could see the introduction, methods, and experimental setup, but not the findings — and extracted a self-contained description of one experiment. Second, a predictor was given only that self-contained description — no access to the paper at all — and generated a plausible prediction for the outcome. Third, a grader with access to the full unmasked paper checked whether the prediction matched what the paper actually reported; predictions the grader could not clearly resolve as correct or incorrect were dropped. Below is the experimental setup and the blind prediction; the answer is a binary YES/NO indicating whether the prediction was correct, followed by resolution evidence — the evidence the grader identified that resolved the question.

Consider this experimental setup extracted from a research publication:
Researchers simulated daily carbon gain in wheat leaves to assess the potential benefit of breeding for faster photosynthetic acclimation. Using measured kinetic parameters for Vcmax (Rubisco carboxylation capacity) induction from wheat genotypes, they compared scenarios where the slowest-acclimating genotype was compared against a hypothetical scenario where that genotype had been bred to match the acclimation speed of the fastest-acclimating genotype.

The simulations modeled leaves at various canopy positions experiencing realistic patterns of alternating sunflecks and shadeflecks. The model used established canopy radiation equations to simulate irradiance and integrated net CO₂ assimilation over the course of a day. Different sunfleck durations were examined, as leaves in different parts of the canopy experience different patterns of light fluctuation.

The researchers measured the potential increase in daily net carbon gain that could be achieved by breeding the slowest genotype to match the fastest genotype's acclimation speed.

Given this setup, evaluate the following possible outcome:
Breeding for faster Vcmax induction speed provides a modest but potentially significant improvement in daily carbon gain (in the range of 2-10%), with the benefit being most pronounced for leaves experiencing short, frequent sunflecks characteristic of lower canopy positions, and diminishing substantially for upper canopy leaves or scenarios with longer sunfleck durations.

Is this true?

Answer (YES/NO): NO